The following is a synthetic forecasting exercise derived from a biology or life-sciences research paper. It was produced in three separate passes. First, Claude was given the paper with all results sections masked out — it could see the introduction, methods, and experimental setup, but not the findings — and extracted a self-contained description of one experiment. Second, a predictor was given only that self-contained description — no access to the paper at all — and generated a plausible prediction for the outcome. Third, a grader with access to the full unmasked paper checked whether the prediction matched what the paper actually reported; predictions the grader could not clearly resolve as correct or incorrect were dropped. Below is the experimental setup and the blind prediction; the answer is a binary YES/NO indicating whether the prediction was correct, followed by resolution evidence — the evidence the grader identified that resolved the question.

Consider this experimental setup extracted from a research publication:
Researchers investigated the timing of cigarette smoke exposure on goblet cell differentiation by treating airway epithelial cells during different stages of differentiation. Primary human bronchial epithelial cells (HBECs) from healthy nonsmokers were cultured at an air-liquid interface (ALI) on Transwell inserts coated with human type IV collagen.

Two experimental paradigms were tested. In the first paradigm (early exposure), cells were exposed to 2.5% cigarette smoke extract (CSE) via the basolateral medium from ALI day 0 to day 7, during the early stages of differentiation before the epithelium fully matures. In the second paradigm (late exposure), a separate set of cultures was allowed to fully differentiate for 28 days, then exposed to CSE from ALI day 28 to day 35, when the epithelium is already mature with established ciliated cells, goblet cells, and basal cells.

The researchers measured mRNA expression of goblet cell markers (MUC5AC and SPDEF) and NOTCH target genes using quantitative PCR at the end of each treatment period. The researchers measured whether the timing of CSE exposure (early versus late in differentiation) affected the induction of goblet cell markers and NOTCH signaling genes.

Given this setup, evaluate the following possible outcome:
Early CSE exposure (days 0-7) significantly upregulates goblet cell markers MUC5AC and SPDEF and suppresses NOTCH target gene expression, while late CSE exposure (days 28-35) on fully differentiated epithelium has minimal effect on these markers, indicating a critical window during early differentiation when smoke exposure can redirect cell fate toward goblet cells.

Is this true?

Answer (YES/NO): NO